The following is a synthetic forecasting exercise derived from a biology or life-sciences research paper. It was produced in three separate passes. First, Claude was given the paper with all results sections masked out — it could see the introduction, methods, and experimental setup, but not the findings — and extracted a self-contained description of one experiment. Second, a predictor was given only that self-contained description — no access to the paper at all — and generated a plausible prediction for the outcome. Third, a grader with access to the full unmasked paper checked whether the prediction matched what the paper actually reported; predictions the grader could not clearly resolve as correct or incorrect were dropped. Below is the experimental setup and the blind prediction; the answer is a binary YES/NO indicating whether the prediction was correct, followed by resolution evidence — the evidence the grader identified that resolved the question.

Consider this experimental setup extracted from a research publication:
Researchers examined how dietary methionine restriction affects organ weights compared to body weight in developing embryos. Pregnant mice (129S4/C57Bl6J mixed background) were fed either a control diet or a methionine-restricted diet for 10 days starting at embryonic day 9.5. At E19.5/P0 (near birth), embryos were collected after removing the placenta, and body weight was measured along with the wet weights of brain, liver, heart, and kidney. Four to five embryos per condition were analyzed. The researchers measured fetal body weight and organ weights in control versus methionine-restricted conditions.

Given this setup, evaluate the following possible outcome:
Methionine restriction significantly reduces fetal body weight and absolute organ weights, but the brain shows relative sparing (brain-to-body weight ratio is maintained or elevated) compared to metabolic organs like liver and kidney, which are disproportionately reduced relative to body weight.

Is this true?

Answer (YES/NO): NO